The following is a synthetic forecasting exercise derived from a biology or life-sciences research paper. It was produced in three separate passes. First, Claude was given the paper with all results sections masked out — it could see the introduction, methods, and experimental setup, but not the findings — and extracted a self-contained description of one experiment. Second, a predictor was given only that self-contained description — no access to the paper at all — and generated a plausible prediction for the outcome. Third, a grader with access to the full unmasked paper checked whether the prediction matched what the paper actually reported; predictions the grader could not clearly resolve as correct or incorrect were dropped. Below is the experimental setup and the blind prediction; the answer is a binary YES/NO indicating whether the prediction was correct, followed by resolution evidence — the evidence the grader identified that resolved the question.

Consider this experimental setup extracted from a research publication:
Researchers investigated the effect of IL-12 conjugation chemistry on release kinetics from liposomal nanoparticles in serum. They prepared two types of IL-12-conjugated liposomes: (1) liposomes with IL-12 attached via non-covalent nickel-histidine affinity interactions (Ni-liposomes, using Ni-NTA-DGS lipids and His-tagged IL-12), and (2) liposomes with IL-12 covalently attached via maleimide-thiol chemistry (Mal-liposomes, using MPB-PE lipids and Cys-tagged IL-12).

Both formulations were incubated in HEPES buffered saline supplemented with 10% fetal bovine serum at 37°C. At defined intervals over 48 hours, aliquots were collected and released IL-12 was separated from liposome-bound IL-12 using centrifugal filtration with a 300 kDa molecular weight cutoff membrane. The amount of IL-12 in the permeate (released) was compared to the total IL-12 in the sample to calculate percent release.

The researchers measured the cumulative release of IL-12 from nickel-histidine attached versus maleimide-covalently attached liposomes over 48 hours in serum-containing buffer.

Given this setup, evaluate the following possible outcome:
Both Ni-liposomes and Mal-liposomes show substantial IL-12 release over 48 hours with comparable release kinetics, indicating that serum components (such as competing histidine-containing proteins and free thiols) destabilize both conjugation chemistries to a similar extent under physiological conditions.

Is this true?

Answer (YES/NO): NO